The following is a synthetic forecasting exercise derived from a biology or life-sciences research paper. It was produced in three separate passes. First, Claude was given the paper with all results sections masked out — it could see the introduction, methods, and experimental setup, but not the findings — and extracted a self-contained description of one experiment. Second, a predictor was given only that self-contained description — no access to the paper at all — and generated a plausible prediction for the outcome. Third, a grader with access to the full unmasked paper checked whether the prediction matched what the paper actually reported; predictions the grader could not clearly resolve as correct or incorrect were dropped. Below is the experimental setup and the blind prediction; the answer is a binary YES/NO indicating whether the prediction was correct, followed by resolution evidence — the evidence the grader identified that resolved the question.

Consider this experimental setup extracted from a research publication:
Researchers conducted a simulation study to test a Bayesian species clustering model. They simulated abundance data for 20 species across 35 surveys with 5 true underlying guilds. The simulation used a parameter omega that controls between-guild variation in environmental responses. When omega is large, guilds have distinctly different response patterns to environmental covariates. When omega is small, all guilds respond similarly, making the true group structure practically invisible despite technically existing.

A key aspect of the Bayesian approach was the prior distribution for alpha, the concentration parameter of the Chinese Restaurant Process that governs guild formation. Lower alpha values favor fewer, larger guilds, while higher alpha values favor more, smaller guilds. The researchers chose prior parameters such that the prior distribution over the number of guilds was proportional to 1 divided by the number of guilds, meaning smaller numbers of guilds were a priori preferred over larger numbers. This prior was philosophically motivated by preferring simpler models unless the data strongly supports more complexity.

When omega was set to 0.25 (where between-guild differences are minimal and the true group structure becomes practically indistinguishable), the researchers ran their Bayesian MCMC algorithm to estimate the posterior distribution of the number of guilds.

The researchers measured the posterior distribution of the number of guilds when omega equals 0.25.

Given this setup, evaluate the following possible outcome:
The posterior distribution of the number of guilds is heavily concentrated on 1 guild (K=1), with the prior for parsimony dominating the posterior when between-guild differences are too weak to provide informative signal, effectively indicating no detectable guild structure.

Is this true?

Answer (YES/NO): YES